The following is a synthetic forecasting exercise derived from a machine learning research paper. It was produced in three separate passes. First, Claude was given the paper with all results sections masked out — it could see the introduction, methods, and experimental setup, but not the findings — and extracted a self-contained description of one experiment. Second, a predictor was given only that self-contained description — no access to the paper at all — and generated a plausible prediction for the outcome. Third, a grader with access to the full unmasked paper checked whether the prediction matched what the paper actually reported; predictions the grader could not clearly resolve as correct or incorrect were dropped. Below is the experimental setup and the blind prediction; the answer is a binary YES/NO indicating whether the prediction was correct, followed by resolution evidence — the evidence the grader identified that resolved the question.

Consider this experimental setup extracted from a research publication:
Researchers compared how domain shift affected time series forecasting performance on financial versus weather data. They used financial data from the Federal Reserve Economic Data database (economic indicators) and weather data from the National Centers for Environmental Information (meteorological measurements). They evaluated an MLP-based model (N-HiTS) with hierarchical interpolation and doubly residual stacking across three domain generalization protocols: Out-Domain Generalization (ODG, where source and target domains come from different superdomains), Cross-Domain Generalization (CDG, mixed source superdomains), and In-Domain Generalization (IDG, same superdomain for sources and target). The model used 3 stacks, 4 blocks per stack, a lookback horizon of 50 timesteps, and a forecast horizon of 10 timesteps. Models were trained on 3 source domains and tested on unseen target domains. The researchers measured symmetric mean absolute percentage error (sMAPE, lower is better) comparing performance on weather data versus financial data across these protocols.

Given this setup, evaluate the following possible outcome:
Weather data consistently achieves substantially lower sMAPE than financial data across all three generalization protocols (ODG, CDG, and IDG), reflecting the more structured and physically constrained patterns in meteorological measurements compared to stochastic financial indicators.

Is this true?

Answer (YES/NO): NO